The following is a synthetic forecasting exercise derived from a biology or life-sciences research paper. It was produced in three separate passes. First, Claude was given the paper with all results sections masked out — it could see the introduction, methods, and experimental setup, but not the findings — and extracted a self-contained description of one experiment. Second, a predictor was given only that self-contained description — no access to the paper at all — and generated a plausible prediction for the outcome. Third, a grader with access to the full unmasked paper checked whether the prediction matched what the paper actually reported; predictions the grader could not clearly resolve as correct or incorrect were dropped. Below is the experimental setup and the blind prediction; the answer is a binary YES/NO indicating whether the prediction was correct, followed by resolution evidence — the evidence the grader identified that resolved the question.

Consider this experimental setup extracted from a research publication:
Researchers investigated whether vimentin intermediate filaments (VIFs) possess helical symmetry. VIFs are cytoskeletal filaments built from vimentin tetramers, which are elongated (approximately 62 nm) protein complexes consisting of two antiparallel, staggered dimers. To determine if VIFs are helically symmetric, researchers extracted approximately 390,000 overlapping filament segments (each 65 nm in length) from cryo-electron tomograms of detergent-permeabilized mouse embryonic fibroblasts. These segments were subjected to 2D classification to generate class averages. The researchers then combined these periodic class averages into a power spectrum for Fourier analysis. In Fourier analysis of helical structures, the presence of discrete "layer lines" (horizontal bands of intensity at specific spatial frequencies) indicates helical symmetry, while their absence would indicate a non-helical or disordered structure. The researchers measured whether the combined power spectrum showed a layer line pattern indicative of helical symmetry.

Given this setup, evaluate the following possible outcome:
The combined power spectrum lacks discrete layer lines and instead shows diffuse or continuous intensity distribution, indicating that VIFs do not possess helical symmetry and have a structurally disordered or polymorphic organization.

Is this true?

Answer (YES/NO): NO